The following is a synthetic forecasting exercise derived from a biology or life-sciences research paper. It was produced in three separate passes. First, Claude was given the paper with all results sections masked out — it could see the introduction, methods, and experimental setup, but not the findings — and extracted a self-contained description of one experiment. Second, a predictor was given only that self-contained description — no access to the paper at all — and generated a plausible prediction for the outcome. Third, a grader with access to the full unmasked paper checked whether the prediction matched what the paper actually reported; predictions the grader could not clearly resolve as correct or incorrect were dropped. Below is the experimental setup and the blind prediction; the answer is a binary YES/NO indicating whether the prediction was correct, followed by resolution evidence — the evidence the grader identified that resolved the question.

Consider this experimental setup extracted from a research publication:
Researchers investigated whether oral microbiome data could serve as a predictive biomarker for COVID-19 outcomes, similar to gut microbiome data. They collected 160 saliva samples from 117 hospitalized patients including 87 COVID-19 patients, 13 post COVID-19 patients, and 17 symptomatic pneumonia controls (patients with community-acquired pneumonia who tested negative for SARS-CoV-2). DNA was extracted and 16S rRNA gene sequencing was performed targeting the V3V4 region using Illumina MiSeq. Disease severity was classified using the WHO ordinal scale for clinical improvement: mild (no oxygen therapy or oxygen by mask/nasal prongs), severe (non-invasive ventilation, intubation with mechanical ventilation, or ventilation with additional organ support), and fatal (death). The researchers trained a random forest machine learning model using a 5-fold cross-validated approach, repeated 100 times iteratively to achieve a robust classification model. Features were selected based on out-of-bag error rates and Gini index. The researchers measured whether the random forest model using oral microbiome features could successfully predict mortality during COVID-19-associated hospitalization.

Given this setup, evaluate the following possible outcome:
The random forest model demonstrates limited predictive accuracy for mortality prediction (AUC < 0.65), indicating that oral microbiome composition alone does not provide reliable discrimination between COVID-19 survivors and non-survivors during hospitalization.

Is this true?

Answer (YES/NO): YES